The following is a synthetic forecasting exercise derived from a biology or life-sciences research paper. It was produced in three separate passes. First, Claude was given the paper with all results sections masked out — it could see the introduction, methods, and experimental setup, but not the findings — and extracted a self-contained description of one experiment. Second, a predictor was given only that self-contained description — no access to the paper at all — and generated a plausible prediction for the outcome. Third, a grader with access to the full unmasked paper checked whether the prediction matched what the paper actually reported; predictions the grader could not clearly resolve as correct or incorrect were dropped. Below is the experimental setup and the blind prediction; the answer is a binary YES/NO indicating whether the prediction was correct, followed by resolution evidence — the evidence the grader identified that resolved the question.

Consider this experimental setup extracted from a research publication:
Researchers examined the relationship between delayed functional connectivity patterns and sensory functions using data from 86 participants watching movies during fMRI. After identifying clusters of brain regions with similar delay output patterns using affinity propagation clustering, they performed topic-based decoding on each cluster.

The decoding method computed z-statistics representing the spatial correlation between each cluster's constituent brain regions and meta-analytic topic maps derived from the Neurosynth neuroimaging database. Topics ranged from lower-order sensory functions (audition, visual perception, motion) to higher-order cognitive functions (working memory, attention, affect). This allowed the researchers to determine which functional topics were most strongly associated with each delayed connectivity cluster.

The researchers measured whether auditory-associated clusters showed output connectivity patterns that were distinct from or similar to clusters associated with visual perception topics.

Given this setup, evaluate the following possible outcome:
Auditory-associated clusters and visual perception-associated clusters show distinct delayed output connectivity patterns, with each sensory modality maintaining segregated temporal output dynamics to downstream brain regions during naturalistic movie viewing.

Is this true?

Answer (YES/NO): YES